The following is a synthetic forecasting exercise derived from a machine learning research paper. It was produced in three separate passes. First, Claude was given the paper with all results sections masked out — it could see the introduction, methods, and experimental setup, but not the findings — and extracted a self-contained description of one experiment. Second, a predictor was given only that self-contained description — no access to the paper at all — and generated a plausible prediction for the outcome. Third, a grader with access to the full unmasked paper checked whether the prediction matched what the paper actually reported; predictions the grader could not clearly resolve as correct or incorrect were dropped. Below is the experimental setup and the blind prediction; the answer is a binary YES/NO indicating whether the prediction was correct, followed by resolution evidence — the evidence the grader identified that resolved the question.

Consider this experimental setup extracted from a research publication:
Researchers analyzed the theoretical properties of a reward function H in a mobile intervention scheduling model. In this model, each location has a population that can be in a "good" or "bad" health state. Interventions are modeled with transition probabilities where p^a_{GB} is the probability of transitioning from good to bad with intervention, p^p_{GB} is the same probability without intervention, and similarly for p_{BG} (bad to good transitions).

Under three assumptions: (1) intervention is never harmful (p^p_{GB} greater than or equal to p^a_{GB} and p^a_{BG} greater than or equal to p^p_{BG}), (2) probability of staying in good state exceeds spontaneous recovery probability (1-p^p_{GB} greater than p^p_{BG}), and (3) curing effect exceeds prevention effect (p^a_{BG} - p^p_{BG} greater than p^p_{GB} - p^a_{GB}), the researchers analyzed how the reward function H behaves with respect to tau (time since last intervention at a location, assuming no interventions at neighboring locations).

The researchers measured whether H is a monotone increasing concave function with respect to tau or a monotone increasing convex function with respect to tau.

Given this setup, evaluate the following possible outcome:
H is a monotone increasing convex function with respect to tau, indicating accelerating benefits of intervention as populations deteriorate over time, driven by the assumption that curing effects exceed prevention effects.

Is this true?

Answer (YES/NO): NO